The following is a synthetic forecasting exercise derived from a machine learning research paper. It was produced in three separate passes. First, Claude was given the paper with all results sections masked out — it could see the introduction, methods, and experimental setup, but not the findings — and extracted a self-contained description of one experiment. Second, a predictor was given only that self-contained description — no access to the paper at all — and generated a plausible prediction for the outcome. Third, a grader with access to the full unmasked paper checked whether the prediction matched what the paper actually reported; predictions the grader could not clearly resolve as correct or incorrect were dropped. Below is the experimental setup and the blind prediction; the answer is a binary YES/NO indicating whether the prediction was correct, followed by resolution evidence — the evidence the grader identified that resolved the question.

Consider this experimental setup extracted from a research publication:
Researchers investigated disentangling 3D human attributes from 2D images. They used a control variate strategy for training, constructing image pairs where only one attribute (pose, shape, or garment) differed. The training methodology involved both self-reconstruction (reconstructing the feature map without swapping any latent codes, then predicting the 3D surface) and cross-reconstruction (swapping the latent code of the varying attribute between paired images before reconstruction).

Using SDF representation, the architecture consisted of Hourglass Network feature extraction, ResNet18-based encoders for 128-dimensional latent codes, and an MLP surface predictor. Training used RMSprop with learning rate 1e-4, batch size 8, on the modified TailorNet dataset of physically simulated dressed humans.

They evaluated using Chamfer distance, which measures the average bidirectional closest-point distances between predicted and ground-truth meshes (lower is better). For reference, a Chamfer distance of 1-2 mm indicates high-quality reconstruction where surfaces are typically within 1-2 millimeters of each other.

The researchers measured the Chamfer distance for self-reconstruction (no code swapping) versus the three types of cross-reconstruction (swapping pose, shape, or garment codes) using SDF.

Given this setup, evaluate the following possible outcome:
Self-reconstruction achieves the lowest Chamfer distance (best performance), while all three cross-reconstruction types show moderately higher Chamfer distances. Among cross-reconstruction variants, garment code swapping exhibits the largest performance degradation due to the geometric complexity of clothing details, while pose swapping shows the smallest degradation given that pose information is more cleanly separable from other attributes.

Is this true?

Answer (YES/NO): NO